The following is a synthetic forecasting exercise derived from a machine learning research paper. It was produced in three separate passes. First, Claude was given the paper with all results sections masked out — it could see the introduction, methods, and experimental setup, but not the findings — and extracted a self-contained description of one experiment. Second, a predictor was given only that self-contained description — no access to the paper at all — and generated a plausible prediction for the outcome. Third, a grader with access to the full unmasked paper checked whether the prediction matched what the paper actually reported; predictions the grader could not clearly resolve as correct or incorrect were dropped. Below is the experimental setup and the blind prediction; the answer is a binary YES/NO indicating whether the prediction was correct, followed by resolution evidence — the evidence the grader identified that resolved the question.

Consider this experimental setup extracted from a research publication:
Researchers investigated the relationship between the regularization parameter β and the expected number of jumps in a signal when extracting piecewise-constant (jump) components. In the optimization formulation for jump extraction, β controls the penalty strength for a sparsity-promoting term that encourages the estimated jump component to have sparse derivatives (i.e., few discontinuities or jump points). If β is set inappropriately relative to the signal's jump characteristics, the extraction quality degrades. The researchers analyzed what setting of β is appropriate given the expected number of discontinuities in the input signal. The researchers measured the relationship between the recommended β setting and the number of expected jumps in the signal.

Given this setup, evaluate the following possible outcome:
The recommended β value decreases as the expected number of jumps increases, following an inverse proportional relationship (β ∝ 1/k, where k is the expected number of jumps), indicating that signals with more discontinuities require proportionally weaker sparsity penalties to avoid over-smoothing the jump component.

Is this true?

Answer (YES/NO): YES